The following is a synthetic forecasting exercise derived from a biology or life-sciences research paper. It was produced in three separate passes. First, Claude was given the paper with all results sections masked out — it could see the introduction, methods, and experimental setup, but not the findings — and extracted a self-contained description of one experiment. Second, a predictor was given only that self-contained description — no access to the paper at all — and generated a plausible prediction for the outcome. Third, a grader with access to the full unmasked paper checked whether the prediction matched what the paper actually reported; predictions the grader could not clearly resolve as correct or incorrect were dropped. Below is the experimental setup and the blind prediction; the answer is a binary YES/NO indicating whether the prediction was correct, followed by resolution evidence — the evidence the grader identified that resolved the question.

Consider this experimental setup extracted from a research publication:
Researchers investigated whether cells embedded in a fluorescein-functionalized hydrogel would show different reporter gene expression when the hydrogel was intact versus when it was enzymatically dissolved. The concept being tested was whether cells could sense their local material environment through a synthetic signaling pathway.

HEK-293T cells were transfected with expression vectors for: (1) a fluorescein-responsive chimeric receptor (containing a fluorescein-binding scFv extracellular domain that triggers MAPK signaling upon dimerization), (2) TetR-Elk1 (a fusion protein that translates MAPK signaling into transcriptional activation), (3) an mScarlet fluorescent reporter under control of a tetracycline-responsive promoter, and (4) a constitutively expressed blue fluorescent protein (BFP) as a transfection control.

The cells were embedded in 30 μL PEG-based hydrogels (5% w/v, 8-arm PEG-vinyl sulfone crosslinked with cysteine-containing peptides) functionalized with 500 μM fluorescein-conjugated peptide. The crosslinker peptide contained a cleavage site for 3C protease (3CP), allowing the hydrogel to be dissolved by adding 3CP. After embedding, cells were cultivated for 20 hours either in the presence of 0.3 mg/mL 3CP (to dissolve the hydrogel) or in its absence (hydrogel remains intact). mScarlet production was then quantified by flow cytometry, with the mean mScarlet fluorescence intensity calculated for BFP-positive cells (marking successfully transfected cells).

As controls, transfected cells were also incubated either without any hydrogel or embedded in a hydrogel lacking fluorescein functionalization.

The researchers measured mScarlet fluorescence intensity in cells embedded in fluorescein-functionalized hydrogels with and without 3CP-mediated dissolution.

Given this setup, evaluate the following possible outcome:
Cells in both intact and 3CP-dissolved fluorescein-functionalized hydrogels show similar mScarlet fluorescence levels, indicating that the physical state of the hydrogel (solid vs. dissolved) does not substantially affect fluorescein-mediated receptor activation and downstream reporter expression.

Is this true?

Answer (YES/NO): NO